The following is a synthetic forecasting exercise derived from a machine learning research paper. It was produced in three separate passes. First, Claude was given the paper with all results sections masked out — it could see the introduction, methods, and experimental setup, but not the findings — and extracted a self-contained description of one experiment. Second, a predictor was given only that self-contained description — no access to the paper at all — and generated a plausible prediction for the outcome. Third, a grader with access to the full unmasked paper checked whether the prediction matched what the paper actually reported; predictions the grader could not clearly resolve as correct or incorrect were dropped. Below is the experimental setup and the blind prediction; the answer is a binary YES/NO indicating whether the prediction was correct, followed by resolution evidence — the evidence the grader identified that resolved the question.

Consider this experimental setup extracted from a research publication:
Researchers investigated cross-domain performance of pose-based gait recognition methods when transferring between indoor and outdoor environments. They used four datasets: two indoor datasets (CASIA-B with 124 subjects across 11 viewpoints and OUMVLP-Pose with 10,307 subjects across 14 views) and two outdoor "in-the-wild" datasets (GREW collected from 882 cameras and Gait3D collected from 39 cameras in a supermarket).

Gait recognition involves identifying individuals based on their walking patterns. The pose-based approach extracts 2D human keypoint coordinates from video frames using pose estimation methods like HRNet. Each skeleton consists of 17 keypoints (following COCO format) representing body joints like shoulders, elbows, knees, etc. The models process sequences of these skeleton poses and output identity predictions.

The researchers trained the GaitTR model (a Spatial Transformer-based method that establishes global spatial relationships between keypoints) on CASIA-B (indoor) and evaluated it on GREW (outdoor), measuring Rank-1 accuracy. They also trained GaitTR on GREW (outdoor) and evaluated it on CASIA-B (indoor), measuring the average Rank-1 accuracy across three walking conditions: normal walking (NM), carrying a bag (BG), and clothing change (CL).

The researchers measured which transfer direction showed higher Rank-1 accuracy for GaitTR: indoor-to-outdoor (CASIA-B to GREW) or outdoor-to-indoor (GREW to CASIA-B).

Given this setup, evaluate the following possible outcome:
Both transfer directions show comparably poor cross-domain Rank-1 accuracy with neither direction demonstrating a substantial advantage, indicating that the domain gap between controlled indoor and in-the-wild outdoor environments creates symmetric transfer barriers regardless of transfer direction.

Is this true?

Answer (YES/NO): NO